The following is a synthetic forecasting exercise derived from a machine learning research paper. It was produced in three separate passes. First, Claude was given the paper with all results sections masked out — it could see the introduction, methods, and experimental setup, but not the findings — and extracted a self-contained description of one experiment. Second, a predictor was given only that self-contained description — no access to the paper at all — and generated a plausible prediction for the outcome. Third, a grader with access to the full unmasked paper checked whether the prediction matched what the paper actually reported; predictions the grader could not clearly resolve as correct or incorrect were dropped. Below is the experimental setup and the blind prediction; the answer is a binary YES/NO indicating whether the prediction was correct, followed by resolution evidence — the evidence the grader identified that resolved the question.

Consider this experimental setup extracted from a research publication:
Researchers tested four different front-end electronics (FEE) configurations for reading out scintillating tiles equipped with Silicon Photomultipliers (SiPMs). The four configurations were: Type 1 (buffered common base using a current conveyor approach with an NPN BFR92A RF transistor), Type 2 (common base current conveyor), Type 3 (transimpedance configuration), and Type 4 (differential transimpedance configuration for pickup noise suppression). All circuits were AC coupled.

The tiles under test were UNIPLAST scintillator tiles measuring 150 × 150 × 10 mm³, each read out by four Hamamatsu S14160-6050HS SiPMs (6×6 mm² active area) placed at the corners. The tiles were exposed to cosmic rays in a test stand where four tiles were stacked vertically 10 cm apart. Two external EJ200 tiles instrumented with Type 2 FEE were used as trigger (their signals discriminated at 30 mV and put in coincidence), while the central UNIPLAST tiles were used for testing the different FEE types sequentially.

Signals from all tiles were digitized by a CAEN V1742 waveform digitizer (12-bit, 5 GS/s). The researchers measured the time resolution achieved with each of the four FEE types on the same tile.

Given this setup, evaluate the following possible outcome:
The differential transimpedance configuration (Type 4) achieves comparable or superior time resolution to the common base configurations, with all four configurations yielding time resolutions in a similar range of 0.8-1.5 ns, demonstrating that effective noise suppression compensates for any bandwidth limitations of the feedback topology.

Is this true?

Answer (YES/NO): NO